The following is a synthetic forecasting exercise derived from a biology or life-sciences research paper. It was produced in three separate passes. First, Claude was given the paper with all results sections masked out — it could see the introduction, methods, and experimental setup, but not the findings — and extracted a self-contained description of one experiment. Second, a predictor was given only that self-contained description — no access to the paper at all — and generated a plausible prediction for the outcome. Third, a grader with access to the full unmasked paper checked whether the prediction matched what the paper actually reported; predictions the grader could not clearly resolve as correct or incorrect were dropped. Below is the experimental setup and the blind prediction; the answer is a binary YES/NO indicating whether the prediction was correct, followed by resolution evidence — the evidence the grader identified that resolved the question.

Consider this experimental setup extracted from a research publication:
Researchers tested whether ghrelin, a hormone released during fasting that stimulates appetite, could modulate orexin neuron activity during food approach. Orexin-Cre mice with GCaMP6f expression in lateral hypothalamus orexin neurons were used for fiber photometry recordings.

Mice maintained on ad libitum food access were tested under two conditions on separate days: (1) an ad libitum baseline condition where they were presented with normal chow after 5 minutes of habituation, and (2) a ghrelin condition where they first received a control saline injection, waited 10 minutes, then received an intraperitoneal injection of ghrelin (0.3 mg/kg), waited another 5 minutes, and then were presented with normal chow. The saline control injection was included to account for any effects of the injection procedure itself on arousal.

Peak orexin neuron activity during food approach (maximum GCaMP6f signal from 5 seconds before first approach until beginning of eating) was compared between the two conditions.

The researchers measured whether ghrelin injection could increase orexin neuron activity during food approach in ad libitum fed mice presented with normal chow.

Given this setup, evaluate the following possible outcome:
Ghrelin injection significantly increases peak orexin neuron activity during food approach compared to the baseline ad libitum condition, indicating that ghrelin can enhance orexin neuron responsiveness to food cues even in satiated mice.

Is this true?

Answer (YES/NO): NO